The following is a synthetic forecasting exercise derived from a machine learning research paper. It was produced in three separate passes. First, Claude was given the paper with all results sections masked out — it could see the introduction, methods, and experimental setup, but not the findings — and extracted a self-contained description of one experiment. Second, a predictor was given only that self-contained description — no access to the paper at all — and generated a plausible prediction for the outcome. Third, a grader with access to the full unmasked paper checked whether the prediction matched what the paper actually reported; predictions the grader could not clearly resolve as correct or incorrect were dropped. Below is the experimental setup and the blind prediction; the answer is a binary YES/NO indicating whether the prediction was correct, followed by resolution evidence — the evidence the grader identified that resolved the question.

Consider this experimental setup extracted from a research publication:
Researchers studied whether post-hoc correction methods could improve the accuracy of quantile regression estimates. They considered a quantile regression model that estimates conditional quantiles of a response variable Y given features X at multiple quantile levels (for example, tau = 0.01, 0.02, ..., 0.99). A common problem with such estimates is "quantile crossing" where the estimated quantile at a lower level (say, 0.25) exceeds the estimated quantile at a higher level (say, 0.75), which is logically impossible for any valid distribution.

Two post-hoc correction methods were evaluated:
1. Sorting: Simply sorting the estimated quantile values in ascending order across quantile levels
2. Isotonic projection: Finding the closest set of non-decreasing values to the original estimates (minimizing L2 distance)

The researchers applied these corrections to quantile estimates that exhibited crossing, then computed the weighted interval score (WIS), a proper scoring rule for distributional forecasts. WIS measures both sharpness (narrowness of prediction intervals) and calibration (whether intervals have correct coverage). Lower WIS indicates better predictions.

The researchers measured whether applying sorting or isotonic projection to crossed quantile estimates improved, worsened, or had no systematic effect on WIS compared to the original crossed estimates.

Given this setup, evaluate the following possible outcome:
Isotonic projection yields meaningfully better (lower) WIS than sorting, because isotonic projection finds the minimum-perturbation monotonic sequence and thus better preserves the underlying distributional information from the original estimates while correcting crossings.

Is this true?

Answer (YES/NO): NO